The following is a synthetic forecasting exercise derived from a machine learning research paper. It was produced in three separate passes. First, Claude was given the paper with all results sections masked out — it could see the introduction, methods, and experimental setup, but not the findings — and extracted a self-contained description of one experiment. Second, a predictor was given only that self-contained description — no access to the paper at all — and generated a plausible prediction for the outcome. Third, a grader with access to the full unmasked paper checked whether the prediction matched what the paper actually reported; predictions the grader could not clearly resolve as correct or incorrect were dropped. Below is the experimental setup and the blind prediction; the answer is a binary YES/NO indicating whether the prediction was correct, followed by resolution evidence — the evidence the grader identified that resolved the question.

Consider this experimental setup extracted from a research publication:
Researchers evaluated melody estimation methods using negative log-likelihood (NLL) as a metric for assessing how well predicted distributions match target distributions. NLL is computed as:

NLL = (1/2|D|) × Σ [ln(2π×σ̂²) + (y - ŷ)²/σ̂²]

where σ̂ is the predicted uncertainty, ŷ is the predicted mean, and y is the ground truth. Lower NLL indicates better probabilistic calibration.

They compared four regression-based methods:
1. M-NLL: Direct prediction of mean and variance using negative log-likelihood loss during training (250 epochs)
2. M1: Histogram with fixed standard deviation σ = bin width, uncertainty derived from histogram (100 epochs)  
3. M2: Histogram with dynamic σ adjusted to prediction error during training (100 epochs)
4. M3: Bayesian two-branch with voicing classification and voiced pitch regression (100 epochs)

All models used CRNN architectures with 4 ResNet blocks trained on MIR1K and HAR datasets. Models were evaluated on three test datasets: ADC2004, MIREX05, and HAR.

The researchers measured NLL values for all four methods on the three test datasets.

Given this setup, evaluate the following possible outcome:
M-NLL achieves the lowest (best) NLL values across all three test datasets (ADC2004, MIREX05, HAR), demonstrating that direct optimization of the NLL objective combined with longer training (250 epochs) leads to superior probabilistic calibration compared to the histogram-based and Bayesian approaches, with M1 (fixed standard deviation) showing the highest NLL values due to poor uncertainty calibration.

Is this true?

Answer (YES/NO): NO